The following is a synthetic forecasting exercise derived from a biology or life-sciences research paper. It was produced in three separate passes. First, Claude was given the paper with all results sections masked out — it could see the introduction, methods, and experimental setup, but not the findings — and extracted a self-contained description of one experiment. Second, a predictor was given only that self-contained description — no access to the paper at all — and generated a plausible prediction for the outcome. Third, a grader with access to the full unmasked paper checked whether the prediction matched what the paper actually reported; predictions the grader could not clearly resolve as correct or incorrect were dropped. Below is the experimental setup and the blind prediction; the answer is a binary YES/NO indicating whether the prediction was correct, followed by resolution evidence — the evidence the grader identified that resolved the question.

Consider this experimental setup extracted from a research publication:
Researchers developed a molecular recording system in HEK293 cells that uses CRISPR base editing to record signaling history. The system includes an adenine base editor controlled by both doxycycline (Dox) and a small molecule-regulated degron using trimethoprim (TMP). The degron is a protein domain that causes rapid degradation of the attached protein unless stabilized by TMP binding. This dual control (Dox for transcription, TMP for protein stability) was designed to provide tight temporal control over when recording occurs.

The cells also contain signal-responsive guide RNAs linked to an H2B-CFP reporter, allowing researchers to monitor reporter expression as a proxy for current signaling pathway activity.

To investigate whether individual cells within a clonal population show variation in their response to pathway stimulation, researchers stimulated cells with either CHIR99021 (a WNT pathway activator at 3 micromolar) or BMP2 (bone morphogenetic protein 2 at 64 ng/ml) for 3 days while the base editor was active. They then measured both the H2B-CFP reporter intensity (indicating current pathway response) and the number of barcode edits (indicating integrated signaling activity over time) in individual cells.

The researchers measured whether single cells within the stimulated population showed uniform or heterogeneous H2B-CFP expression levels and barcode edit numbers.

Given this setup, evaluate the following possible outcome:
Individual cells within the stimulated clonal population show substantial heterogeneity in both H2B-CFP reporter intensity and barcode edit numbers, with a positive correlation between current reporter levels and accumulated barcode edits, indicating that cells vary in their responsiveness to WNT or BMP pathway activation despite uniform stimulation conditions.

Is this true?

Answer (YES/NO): YES